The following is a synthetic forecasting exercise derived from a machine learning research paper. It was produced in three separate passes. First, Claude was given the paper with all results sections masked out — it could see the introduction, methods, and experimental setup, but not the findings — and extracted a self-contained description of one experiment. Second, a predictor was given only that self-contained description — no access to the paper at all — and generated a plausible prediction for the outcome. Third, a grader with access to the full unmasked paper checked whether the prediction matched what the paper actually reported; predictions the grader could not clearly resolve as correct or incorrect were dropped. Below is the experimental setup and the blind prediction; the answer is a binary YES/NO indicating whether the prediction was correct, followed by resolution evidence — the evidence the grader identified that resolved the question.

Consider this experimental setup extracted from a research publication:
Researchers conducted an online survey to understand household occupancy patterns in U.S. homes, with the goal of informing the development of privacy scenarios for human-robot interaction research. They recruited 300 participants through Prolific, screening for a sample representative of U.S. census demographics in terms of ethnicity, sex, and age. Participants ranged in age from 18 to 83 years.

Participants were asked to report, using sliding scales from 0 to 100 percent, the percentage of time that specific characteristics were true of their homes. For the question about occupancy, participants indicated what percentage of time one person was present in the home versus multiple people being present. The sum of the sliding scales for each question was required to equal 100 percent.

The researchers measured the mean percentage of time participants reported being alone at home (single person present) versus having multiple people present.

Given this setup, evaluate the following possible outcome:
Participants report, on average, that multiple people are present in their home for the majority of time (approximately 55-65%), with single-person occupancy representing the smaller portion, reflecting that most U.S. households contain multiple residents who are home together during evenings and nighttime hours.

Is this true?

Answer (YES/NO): YES